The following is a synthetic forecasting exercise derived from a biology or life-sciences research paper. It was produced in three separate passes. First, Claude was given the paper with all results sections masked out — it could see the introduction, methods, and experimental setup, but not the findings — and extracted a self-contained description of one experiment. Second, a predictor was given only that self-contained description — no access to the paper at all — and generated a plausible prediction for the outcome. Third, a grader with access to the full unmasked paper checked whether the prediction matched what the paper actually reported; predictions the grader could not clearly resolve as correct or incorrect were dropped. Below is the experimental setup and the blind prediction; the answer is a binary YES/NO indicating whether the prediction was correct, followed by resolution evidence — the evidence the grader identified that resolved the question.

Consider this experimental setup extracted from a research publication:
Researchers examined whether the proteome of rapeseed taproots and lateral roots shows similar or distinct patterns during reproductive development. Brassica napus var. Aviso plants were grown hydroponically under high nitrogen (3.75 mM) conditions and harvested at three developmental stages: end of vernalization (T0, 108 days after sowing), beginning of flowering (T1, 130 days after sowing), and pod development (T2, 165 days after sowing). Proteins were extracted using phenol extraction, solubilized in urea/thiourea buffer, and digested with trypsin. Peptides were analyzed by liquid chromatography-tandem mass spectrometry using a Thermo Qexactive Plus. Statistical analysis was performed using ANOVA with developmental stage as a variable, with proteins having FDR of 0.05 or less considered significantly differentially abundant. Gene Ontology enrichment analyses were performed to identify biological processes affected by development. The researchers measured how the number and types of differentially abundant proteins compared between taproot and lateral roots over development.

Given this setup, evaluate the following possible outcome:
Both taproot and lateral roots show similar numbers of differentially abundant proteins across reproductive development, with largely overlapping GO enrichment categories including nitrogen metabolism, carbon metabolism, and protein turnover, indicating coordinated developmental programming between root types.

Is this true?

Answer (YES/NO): NO